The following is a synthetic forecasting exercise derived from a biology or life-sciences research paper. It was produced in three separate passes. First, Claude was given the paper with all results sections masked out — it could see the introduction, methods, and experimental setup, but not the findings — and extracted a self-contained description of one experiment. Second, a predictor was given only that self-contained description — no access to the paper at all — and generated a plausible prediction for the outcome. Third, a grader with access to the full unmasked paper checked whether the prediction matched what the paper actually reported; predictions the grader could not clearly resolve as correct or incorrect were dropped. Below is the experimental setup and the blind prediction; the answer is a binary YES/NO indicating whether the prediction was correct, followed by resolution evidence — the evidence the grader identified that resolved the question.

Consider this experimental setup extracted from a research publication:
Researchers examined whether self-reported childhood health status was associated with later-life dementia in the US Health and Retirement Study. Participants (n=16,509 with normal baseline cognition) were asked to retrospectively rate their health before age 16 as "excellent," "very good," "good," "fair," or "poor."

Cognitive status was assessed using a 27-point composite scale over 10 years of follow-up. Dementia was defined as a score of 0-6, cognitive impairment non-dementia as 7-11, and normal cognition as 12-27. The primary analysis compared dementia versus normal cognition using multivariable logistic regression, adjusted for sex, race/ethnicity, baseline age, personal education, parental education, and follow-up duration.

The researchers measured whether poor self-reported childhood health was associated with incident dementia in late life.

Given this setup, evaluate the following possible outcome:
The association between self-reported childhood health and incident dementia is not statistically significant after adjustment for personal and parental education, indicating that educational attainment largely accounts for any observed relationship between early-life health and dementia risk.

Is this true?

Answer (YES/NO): NO